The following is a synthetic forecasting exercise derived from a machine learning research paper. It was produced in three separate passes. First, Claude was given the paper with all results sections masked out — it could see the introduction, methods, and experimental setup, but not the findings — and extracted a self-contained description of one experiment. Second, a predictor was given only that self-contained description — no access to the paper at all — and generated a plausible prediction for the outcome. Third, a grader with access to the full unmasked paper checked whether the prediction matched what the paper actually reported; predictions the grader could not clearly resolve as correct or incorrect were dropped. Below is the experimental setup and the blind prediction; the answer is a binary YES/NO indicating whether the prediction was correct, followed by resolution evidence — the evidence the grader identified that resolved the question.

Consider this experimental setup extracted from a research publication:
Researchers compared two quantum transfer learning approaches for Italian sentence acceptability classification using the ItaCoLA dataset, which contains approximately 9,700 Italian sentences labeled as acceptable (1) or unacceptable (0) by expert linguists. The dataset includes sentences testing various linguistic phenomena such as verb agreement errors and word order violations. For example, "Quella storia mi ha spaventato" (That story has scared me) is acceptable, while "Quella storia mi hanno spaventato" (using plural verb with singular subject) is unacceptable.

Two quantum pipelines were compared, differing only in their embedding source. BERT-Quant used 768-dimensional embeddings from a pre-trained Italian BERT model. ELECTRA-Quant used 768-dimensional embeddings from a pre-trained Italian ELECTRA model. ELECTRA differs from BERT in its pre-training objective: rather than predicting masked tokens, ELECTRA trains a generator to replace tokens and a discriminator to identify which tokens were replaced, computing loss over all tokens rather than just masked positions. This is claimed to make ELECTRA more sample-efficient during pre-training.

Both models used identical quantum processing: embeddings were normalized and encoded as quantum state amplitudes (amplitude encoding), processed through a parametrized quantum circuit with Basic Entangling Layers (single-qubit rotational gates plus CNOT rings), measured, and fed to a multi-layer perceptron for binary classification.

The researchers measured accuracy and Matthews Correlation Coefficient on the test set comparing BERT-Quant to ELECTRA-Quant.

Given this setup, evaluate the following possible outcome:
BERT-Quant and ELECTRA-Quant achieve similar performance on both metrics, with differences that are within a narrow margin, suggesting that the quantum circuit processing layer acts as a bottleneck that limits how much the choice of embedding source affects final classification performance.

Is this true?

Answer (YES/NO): NO